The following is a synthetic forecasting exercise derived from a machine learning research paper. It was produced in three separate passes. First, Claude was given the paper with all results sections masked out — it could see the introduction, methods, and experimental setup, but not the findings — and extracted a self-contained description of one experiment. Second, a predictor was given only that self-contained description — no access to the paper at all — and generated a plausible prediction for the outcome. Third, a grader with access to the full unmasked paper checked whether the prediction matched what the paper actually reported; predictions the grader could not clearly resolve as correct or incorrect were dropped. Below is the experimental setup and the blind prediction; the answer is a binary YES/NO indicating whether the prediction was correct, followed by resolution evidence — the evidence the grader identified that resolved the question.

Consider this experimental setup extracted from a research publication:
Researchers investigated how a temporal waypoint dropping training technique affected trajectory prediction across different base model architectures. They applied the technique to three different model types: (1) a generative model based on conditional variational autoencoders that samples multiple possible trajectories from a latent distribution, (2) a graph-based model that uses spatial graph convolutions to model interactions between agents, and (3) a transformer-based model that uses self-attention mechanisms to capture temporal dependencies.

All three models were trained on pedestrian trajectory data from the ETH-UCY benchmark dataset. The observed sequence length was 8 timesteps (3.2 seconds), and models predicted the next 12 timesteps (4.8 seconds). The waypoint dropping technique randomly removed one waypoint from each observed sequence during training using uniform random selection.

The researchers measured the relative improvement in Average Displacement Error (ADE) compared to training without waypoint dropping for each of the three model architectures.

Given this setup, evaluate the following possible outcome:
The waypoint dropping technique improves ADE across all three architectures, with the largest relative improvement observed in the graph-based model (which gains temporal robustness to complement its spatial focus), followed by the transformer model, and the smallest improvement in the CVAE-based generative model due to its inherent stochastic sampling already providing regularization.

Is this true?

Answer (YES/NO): NO